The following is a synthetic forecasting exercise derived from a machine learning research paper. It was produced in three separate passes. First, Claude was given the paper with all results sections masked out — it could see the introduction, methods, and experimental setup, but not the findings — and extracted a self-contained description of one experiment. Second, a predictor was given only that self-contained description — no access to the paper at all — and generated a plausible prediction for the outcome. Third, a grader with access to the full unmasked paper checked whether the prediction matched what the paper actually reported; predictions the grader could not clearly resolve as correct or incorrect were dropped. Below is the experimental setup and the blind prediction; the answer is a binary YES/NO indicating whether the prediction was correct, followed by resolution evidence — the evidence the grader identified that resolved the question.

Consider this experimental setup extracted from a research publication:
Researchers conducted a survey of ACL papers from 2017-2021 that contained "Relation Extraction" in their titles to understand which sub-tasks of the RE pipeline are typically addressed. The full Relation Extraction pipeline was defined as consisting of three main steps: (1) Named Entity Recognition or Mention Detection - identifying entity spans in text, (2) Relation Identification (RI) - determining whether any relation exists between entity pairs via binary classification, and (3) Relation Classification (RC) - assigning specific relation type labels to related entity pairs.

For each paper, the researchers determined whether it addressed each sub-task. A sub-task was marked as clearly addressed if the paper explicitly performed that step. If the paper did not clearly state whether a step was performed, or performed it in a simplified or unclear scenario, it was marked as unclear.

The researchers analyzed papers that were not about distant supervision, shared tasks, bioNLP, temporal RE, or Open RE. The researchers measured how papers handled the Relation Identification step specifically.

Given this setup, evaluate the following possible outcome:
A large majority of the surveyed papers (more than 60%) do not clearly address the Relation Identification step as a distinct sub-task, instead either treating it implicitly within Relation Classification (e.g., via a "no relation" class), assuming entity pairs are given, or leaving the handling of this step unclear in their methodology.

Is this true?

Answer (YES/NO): YES